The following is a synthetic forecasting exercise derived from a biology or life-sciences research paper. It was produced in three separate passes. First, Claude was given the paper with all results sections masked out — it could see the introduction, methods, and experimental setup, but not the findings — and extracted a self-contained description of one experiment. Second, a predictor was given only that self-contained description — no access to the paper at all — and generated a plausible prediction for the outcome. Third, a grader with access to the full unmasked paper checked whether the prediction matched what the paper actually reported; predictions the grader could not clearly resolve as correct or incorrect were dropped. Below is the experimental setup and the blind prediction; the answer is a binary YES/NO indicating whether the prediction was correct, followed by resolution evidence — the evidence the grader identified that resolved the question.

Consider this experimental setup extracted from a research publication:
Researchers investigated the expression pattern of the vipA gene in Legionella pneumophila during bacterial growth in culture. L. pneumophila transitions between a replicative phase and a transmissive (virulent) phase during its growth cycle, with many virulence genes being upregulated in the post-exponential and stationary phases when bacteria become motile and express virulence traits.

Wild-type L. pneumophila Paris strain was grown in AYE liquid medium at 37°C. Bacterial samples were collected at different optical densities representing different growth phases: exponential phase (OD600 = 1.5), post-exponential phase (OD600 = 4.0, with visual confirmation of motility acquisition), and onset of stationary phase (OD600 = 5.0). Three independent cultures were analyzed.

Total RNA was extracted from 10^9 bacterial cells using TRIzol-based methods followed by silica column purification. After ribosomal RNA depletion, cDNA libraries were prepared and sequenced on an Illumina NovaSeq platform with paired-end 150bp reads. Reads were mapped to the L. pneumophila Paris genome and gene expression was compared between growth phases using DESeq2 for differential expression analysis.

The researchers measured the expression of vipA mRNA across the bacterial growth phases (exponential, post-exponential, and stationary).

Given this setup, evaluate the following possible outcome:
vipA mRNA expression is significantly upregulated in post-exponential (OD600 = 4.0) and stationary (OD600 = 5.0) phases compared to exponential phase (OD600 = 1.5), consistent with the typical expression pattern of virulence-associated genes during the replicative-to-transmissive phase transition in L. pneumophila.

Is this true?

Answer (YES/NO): NO